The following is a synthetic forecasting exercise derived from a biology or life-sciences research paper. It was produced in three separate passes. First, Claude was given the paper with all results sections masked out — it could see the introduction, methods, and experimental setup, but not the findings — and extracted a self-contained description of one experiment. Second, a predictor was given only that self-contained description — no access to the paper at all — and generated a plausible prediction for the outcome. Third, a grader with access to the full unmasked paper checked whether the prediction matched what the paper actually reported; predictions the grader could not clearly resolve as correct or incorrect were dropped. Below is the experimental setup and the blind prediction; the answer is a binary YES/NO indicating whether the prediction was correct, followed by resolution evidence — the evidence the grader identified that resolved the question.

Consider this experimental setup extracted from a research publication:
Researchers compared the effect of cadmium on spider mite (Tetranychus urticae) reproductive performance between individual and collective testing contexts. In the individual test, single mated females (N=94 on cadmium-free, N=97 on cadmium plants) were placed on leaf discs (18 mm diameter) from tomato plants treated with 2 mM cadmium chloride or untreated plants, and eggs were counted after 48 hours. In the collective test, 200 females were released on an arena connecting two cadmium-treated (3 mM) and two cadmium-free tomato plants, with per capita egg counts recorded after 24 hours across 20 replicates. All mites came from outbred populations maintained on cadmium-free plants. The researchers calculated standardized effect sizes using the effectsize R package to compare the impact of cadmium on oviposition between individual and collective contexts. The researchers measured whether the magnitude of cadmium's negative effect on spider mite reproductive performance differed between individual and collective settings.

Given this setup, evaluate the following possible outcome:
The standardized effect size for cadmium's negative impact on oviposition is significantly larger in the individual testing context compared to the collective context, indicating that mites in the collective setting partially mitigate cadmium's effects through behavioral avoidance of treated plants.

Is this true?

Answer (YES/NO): NO